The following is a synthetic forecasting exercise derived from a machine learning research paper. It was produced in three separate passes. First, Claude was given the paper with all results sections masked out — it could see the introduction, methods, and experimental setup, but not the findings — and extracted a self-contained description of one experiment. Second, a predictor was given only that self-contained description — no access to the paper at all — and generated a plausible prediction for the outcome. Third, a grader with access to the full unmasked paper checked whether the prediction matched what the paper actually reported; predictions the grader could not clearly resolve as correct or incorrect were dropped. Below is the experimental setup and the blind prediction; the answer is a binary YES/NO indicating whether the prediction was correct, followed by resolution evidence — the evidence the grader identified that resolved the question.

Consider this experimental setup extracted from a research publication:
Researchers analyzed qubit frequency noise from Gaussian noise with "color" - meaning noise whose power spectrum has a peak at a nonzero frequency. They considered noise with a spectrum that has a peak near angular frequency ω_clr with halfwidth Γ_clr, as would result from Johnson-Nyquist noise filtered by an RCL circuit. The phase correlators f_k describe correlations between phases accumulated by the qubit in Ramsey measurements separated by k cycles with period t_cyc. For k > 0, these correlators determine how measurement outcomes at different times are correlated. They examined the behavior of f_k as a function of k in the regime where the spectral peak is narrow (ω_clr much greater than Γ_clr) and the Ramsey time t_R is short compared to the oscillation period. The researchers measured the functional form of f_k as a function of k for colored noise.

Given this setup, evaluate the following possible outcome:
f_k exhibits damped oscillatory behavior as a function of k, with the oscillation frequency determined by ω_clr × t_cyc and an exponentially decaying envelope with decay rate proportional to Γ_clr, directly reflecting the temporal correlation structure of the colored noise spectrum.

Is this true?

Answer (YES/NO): YES